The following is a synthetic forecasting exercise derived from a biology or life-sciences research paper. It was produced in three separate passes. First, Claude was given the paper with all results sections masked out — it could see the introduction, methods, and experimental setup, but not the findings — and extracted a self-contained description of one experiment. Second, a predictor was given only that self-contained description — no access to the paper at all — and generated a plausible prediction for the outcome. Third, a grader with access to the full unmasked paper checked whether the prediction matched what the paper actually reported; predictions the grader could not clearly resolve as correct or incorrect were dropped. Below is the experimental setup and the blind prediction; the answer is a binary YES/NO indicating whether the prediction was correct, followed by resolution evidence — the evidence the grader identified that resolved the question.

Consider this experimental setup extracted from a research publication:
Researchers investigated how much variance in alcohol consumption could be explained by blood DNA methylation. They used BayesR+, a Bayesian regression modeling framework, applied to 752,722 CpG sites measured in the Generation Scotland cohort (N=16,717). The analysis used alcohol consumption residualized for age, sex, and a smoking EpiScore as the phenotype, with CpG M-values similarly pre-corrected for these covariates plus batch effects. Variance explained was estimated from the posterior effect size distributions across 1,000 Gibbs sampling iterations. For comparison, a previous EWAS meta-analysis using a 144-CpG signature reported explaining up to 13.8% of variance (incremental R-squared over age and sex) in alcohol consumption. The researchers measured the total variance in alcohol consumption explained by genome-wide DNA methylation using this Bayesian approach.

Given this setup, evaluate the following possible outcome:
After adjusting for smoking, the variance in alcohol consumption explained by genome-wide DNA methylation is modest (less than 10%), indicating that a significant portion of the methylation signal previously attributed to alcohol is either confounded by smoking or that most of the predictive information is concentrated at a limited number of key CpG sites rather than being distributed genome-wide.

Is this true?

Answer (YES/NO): NO